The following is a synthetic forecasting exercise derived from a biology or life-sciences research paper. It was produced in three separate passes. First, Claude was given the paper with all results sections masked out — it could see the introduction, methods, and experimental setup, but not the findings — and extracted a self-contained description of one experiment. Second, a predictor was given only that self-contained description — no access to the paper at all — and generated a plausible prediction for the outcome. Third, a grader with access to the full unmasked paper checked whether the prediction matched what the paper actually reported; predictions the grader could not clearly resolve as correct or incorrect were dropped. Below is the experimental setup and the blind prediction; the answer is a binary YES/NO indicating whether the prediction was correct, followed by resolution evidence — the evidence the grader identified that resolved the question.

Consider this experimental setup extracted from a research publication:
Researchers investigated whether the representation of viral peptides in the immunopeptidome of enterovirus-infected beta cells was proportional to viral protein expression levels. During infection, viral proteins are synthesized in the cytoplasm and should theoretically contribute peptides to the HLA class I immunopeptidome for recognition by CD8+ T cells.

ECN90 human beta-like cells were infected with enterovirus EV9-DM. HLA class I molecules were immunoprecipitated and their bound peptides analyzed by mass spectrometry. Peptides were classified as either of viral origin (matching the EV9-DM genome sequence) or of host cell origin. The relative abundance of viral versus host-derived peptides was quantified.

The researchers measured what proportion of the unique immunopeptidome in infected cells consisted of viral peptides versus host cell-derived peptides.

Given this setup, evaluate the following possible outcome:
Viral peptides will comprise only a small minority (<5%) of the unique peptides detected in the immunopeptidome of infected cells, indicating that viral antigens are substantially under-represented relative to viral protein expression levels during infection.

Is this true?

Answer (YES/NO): YES